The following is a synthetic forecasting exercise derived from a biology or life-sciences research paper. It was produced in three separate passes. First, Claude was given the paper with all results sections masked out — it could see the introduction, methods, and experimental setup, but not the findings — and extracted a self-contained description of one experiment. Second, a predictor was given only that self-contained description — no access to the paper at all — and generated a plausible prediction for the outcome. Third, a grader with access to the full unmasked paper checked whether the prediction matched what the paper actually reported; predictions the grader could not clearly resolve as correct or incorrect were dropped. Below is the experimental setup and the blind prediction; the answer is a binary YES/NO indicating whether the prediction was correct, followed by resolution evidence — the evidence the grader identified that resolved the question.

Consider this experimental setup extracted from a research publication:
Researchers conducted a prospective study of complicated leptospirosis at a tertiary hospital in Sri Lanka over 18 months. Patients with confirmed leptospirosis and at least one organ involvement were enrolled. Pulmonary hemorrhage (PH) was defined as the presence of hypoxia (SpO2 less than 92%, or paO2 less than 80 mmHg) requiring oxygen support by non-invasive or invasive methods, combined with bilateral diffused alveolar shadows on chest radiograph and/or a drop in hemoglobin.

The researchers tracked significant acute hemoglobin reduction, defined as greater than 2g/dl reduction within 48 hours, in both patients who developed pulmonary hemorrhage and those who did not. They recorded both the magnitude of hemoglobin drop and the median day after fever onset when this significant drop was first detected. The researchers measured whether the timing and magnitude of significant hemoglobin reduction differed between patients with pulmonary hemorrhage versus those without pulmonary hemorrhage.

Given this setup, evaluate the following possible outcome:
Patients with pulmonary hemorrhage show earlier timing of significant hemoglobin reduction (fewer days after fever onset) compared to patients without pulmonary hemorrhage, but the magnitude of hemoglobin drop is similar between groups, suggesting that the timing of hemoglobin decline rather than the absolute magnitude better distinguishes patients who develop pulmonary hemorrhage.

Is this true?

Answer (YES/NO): NO